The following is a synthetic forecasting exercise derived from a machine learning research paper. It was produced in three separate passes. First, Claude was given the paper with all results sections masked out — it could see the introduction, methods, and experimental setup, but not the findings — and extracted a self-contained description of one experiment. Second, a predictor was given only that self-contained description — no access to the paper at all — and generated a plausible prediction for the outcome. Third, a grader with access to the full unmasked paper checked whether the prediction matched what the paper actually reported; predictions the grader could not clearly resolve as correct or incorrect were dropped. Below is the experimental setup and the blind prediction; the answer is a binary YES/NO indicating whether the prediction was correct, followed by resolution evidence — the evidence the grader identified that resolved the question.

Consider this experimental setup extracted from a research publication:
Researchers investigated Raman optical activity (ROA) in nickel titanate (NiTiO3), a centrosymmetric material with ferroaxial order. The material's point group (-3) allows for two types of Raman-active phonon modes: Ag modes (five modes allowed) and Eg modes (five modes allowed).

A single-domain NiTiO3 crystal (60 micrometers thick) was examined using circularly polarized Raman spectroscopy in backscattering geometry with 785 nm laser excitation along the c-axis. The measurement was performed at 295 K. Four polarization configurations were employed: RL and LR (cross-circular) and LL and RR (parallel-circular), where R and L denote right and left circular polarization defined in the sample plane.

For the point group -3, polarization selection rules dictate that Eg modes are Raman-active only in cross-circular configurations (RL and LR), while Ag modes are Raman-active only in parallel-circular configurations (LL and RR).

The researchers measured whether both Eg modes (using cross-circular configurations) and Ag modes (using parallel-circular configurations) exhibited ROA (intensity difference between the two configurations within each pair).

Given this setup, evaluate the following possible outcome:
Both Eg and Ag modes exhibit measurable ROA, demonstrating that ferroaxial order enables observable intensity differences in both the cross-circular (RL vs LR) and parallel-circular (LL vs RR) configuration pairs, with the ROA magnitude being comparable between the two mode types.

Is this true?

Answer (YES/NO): NO